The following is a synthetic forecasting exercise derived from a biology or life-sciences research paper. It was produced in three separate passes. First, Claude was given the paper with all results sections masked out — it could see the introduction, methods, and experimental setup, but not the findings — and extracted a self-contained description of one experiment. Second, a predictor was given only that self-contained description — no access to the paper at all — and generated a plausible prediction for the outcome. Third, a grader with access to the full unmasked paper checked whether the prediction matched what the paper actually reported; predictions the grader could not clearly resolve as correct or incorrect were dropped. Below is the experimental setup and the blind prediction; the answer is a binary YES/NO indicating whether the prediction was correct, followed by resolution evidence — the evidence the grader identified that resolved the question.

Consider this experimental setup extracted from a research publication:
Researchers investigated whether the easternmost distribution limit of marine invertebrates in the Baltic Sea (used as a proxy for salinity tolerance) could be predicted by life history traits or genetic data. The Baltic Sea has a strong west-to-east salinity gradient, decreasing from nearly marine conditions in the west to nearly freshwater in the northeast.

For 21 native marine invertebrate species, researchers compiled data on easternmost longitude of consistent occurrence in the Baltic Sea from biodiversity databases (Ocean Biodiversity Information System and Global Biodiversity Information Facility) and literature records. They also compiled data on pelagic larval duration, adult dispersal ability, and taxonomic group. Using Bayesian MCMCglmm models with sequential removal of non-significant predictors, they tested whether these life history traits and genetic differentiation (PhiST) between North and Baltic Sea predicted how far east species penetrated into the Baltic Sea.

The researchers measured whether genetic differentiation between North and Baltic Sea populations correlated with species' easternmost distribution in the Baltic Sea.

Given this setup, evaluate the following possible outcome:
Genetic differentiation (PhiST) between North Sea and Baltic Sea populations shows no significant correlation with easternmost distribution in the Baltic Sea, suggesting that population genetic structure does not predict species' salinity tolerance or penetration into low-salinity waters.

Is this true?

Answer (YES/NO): YES